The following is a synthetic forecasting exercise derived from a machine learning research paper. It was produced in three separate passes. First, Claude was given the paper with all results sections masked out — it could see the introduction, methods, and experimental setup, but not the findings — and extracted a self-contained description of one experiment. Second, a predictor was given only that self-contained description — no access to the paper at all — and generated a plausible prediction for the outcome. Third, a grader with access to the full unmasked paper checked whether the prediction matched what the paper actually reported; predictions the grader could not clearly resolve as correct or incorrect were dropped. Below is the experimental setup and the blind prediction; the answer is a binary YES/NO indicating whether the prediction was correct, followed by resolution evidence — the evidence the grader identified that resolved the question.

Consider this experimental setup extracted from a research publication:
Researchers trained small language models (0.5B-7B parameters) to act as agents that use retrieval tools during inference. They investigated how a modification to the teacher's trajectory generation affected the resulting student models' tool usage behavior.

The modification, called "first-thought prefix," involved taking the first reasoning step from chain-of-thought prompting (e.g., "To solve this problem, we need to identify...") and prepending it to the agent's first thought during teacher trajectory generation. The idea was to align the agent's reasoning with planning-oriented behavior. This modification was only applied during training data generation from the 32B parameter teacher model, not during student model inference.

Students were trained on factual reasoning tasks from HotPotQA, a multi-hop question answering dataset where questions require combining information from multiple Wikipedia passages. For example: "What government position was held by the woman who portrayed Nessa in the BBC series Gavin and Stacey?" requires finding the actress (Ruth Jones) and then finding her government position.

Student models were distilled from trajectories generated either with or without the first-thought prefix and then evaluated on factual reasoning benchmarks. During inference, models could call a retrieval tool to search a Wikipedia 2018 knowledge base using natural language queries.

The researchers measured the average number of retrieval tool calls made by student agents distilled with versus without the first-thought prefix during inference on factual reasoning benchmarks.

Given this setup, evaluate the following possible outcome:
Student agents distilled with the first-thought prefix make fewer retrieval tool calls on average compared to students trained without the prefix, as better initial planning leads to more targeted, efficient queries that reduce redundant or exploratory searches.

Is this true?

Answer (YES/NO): NO